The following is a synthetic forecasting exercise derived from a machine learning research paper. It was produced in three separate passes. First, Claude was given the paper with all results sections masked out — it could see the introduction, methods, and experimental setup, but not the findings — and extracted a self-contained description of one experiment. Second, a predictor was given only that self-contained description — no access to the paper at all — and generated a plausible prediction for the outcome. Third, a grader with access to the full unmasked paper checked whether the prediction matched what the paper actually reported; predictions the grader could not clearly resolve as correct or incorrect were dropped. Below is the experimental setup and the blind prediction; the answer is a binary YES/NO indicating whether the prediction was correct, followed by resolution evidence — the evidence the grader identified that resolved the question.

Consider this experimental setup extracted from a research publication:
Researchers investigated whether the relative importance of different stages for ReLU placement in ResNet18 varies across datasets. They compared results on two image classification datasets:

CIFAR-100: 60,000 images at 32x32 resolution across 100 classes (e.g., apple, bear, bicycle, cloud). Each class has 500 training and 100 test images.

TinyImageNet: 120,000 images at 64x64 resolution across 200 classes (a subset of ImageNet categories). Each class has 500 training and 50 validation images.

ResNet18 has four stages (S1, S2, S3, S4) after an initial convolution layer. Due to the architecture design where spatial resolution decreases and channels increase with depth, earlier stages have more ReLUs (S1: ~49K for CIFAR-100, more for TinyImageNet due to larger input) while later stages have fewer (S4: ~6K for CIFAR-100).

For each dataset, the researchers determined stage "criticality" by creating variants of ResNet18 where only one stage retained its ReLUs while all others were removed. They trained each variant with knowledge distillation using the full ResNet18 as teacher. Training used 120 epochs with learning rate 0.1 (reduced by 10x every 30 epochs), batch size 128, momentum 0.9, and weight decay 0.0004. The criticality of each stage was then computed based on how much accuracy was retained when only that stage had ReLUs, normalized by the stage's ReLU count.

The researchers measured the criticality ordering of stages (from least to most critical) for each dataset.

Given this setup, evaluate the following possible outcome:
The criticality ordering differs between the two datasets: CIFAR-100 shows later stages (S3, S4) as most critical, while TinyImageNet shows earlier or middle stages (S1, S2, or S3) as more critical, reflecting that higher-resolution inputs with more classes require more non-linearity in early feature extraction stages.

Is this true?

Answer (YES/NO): NO